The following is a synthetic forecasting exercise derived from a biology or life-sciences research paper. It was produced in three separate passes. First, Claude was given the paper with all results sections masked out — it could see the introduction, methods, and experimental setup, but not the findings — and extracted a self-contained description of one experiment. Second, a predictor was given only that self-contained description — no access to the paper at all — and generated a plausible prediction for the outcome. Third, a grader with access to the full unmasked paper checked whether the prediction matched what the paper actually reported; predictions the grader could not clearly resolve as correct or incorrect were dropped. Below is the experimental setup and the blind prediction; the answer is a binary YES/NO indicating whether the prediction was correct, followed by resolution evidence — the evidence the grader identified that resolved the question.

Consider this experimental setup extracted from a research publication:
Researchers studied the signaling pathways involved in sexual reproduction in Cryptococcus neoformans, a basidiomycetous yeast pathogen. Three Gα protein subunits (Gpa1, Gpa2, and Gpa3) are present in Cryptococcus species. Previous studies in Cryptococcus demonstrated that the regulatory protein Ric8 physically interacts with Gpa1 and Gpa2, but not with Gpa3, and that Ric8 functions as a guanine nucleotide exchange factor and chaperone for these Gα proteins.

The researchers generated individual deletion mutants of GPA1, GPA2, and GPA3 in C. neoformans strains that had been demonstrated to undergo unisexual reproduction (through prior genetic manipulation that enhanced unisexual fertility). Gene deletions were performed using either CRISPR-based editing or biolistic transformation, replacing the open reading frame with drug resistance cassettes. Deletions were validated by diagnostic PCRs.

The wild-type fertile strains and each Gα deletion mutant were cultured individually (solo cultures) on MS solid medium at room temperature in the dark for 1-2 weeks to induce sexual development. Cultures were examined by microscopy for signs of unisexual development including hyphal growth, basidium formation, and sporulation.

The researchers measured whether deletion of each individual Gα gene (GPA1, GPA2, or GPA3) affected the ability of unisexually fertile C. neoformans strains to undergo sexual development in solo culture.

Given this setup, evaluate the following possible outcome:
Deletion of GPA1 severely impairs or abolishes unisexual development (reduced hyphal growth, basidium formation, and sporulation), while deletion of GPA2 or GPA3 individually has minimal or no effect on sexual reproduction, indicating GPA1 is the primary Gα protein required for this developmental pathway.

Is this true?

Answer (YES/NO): NO